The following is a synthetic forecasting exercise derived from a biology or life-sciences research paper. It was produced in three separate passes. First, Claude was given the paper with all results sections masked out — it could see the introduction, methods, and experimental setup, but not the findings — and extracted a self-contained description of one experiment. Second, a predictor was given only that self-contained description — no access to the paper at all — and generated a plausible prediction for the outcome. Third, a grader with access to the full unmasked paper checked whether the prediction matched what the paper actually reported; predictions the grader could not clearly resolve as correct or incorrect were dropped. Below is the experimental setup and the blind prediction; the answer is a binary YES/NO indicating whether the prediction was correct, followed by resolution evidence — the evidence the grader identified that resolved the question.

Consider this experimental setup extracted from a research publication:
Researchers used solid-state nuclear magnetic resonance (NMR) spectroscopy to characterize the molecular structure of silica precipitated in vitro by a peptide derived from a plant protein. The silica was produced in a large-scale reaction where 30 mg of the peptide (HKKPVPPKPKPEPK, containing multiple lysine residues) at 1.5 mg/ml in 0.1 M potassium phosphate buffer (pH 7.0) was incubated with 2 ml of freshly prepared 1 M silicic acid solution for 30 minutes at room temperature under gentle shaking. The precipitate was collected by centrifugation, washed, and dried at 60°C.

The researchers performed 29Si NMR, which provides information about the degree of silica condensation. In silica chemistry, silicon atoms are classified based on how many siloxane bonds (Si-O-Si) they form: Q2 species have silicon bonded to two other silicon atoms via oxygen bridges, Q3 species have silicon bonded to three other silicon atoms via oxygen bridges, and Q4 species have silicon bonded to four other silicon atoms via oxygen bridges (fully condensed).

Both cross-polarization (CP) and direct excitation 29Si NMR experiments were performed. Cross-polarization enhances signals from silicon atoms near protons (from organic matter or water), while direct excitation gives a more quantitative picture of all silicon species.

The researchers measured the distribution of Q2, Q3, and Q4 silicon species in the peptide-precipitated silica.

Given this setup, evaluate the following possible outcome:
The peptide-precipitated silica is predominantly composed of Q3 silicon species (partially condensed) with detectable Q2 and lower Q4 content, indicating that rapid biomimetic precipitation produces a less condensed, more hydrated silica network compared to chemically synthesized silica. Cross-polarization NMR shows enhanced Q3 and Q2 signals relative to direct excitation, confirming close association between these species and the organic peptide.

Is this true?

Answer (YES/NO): NO